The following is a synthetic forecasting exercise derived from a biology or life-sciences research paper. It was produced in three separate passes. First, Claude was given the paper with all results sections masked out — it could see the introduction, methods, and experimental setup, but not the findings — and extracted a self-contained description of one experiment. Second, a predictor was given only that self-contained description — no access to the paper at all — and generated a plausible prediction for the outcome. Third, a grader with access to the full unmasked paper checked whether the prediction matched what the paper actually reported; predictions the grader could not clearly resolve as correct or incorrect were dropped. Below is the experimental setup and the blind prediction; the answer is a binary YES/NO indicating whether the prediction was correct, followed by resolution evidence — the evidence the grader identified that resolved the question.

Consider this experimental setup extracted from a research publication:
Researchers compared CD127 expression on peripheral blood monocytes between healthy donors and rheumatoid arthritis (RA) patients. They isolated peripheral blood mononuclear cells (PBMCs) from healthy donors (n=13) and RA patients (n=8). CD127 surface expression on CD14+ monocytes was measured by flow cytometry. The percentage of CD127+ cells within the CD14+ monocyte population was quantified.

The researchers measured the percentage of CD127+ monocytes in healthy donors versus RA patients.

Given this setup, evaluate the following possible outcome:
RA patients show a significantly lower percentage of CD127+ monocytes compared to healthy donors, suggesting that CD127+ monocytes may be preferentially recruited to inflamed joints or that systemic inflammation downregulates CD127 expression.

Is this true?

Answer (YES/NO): NO